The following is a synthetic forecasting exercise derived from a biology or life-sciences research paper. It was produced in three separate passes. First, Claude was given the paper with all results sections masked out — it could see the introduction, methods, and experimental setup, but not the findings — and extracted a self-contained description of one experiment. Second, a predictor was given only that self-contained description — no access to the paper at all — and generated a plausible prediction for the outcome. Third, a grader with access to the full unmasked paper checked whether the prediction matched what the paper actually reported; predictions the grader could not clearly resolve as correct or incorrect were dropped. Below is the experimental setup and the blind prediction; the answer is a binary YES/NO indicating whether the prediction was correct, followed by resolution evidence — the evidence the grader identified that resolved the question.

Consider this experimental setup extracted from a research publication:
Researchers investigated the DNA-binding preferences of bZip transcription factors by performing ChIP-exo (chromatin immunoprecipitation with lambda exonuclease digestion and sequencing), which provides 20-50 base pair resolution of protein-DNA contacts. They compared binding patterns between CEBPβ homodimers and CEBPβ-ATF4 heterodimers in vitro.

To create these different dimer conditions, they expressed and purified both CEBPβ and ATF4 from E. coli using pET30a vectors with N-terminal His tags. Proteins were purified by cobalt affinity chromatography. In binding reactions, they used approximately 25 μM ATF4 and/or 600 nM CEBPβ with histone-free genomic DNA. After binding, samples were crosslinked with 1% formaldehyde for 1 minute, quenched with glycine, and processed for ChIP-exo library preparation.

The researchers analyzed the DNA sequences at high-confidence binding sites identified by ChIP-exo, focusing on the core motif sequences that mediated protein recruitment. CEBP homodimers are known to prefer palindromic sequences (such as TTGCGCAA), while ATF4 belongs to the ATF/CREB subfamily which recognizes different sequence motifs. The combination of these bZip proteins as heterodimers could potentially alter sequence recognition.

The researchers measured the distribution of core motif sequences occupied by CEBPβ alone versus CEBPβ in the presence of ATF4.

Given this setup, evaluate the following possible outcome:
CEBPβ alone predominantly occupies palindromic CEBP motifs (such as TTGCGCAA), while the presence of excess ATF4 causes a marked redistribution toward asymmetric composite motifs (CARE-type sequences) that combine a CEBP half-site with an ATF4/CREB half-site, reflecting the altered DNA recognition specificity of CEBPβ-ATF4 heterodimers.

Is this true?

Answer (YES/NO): YES